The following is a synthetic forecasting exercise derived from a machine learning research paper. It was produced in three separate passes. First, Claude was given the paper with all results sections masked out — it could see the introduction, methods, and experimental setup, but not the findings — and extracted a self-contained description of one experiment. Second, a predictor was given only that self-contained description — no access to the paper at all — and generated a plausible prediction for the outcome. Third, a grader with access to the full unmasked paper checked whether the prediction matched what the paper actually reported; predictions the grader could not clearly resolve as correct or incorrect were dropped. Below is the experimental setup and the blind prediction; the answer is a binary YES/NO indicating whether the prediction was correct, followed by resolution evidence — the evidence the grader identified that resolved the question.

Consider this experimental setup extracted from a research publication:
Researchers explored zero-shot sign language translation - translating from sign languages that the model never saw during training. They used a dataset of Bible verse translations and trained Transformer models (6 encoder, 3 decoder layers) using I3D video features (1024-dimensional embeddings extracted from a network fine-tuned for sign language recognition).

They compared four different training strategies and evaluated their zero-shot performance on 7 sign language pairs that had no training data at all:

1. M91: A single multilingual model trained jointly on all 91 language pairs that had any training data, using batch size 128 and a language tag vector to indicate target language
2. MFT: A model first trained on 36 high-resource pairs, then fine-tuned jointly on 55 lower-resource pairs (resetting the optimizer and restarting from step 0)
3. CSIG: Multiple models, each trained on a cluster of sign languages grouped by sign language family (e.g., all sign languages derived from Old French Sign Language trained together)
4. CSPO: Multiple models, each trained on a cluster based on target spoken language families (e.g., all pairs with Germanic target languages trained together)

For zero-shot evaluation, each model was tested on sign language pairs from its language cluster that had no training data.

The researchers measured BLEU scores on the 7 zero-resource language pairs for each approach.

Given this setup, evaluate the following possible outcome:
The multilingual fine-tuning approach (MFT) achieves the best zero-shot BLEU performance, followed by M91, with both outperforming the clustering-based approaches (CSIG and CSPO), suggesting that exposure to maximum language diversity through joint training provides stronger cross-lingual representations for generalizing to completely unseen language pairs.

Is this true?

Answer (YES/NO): NO